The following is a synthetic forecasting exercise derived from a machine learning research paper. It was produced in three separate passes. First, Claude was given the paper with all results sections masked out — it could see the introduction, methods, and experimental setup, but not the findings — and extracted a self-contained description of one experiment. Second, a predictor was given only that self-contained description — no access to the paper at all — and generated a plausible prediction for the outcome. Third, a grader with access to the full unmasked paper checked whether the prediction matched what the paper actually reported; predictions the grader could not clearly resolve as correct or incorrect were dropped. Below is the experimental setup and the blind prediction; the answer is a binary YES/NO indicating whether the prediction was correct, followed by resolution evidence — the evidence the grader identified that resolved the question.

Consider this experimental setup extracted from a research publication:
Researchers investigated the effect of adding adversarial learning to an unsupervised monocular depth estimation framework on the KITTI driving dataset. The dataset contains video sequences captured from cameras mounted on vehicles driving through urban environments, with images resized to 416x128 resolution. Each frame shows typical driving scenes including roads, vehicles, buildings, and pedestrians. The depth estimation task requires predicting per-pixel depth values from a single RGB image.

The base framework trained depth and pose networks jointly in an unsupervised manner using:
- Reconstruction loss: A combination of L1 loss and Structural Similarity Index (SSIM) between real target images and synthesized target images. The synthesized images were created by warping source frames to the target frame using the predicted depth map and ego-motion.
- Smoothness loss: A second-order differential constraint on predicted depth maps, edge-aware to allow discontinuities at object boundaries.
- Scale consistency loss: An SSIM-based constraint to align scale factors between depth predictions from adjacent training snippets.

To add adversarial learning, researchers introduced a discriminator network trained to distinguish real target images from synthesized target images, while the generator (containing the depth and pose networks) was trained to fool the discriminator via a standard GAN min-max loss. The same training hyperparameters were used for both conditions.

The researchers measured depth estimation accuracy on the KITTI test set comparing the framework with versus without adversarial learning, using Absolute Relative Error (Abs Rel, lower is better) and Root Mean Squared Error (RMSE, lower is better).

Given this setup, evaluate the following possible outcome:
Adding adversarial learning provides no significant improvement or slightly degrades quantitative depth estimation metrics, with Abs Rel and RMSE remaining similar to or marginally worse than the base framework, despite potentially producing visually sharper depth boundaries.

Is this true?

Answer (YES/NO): YES